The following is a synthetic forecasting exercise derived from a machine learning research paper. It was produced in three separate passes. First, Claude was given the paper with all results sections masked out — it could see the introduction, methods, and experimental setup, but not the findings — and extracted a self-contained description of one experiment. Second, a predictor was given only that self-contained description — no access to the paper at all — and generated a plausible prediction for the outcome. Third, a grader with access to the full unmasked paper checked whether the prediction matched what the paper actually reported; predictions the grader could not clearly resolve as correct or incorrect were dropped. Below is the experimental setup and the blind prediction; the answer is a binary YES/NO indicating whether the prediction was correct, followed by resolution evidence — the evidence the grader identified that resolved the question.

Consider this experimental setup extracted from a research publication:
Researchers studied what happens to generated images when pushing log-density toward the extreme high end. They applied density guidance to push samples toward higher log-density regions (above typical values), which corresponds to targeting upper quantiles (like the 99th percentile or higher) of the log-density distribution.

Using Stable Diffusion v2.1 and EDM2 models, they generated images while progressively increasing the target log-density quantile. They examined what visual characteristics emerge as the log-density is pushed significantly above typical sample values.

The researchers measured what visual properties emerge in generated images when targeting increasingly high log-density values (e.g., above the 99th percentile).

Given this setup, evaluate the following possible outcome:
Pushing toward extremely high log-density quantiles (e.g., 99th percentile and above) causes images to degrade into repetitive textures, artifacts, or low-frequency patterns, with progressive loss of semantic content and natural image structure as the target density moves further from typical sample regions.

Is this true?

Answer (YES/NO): NO